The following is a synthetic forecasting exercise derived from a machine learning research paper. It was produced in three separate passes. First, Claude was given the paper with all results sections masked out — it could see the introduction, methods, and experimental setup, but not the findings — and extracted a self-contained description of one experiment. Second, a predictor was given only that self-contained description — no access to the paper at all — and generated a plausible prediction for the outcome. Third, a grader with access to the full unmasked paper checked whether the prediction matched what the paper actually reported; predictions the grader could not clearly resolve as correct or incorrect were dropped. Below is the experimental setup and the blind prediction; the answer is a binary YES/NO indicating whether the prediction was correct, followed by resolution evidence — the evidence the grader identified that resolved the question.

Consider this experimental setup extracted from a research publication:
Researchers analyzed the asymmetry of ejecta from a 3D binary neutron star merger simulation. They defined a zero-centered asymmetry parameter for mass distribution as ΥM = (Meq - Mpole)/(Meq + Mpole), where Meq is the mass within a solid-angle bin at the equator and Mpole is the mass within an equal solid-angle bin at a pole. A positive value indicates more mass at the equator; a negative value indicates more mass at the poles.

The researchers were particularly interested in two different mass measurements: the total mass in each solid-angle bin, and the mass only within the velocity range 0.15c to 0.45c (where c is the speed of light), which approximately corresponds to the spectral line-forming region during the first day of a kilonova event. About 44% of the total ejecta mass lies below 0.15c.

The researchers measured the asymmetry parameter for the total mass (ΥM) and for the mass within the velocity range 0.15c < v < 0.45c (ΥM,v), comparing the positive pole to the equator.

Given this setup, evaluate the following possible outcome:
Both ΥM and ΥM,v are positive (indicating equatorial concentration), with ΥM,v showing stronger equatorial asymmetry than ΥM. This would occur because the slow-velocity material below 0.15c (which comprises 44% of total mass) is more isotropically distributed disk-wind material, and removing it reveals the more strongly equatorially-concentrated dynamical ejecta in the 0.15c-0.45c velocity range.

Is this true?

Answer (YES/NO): NO